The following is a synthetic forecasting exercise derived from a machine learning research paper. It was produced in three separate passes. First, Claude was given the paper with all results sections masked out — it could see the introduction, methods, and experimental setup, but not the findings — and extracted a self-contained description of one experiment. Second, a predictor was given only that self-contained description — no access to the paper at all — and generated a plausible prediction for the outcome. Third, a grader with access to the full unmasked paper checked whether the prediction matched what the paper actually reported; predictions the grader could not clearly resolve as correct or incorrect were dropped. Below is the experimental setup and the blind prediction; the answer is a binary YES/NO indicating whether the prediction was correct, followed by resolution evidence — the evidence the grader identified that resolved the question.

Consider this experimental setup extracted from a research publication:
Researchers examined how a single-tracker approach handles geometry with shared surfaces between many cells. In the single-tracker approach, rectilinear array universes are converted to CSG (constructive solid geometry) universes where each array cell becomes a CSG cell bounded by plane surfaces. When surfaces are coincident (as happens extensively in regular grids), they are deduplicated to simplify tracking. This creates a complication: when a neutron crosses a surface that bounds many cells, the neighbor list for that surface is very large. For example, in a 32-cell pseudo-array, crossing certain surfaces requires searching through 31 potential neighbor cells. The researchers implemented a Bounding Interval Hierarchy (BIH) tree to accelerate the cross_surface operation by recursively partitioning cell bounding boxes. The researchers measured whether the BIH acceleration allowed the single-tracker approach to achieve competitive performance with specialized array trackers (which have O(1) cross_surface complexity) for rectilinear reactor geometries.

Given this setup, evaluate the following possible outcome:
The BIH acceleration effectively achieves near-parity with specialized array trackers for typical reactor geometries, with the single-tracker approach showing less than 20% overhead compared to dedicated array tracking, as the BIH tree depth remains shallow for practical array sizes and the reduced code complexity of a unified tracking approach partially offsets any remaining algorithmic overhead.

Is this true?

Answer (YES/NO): NO